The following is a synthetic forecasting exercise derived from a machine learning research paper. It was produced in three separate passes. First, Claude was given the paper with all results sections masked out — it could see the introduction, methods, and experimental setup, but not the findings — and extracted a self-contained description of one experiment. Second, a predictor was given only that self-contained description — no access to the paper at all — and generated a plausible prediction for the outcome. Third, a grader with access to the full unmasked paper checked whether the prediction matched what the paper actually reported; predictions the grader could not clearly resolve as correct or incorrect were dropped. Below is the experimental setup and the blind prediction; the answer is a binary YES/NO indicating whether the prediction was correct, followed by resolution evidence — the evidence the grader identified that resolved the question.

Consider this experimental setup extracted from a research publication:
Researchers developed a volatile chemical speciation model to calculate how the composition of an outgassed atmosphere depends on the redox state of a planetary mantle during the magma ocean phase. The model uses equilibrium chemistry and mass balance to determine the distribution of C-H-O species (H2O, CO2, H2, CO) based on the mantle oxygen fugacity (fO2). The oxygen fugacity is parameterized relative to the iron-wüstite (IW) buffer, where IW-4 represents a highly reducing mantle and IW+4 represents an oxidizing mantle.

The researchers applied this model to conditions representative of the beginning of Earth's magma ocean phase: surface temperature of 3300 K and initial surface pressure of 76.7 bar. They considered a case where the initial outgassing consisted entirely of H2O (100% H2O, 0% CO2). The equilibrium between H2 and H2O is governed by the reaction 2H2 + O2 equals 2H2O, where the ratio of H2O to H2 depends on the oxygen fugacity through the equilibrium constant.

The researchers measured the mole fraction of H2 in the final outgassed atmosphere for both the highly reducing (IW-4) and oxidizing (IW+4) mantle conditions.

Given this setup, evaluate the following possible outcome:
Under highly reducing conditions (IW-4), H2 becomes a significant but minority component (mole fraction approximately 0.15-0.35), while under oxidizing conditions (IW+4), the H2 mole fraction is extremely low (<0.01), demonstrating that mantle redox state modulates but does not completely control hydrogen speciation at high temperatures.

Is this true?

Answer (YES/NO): NO